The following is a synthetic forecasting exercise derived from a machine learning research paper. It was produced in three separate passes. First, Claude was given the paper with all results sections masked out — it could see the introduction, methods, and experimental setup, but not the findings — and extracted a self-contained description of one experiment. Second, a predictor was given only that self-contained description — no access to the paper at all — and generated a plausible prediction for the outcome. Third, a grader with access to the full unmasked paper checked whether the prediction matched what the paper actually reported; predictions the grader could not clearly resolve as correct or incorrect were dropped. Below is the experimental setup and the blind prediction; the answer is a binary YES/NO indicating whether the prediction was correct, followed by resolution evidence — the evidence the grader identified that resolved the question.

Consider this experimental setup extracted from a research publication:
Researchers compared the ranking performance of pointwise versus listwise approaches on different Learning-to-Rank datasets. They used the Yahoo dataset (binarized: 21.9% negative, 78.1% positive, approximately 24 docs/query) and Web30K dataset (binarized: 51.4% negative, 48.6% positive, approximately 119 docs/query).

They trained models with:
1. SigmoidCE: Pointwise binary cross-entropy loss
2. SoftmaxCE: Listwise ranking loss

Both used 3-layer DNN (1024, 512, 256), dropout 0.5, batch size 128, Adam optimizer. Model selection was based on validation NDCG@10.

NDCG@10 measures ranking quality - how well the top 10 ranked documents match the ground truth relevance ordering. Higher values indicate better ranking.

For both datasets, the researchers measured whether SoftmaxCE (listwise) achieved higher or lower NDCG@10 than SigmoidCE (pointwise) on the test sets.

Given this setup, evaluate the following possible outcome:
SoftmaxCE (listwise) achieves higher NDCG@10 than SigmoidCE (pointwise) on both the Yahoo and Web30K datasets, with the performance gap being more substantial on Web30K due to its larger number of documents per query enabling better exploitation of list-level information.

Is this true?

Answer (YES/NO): NO